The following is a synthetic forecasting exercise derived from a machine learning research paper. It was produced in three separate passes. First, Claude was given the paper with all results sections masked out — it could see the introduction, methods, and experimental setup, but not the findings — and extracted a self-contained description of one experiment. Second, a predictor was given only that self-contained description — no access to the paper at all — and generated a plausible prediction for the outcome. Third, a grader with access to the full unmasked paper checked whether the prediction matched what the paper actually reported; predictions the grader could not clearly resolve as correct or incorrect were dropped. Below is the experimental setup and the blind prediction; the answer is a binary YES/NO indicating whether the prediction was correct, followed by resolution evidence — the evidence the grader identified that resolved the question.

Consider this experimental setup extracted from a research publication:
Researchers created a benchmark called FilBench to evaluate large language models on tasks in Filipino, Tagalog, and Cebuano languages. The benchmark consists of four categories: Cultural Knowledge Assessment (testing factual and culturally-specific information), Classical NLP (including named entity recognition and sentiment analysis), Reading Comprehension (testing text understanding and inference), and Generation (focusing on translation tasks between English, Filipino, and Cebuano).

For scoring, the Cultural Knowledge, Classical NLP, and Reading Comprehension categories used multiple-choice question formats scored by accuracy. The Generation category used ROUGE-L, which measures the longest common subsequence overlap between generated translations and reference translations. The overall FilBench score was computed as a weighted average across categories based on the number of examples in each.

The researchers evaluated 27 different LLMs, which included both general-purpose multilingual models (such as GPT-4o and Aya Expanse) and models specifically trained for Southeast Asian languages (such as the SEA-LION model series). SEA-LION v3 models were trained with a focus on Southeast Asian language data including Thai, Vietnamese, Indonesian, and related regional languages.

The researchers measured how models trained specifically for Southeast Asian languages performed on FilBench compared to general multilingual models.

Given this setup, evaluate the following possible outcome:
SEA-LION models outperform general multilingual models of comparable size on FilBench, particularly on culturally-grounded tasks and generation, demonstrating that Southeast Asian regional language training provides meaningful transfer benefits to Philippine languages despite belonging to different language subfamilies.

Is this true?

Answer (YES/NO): NO